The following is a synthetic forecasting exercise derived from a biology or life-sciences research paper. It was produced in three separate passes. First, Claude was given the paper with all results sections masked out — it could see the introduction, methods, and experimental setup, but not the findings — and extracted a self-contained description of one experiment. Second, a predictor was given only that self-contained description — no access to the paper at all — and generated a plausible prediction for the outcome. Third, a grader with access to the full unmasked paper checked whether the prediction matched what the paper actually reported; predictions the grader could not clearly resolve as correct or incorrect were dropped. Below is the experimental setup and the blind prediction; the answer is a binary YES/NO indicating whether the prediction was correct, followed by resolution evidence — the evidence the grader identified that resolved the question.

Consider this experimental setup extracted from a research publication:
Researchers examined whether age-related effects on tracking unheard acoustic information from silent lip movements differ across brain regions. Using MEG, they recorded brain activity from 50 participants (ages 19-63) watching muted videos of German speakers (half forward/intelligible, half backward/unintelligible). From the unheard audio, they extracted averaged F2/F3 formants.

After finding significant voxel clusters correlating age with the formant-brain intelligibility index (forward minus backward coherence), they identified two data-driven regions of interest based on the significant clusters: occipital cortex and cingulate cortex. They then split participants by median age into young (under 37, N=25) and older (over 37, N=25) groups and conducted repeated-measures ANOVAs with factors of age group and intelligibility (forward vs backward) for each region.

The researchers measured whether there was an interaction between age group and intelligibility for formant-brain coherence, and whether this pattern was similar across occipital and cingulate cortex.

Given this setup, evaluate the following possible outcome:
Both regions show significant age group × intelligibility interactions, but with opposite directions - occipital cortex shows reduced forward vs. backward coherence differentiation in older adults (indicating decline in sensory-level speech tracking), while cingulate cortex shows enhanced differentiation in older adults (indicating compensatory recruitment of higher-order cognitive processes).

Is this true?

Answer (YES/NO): NO